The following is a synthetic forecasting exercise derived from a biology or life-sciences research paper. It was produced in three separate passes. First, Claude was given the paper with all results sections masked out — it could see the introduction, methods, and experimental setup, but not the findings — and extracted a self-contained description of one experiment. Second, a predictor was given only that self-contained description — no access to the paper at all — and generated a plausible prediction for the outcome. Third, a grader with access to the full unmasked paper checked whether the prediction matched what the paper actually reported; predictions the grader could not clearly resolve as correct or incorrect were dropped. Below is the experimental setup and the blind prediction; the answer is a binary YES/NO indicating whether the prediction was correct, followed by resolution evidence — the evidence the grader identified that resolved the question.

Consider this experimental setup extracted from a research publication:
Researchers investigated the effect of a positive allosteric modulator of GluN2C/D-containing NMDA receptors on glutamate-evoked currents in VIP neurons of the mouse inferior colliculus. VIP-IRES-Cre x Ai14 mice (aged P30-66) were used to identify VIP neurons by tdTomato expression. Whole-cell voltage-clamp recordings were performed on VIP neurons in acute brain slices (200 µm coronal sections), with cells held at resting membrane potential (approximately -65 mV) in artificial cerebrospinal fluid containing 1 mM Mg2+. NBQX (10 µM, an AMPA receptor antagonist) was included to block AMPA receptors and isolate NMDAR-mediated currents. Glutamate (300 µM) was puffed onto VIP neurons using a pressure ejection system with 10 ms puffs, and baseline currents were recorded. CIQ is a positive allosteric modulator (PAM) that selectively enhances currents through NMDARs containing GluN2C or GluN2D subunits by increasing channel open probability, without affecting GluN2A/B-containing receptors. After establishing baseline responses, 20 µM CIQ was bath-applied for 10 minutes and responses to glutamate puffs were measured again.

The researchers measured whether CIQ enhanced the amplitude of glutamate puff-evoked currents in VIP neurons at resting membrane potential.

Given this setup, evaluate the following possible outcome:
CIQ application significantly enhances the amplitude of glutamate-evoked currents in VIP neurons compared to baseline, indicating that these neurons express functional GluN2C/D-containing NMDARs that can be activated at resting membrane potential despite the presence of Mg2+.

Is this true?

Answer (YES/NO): YES